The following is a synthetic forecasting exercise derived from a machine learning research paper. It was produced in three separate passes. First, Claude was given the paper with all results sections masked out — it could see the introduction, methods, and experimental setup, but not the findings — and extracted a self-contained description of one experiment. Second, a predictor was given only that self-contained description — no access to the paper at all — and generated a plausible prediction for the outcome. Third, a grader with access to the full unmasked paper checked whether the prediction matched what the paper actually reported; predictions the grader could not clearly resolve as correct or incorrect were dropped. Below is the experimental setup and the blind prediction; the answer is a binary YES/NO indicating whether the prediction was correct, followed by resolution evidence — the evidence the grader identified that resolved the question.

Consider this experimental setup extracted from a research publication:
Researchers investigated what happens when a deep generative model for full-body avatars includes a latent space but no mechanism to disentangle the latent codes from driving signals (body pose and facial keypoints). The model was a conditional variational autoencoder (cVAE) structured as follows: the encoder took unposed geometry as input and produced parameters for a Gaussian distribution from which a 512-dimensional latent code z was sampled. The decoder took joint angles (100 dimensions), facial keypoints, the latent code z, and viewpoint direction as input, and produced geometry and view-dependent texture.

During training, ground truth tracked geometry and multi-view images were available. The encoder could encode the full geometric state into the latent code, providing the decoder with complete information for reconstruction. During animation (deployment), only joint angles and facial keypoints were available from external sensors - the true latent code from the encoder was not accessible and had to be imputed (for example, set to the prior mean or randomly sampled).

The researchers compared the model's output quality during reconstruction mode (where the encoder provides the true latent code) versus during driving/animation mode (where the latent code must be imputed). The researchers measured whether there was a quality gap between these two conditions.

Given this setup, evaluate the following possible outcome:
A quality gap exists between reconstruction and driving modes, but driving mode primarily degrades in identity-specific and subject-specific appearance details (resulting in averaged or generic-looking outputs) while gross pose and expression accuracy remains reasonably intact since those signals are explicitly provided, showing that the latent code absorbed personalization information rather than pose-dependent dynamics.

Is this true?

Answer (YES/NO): NO